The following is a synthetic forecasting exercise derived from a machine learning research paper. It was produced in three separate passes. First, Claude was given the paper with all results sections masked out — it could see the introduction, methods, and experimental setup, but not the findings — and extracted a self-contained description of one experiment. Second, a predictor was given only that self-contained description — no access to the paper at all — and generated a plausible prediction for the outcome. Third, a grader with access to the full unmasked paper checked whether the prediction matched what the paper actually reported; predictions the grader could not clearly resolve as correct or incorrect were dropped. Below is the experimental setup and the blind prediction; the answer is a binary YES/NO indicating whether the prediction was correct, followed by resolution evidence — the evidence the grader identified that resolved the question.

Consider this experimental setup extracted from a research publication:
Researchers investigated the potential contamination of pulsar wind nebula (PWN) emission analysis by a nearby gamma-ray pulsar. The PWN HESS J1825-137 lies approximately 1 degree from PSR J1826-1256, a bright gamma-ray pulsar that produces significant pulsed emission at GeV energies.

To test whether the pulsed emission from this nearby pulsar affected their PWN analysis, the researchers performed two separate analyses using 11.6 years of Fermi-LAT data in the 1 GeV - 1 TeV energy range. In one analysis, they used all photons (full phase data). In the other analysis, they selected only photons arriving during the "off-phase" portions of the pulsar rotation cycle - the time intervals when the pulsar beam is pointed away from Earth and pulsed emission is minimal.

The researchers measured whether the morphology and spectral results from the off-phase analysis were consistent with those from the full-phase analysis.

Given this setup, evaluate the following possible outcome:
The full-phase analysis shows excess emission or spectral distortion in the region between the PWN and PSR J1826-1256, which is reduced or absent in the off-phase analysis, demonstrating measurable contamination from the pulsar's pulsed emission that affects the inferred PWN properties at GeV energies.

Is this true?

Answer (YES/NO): NO